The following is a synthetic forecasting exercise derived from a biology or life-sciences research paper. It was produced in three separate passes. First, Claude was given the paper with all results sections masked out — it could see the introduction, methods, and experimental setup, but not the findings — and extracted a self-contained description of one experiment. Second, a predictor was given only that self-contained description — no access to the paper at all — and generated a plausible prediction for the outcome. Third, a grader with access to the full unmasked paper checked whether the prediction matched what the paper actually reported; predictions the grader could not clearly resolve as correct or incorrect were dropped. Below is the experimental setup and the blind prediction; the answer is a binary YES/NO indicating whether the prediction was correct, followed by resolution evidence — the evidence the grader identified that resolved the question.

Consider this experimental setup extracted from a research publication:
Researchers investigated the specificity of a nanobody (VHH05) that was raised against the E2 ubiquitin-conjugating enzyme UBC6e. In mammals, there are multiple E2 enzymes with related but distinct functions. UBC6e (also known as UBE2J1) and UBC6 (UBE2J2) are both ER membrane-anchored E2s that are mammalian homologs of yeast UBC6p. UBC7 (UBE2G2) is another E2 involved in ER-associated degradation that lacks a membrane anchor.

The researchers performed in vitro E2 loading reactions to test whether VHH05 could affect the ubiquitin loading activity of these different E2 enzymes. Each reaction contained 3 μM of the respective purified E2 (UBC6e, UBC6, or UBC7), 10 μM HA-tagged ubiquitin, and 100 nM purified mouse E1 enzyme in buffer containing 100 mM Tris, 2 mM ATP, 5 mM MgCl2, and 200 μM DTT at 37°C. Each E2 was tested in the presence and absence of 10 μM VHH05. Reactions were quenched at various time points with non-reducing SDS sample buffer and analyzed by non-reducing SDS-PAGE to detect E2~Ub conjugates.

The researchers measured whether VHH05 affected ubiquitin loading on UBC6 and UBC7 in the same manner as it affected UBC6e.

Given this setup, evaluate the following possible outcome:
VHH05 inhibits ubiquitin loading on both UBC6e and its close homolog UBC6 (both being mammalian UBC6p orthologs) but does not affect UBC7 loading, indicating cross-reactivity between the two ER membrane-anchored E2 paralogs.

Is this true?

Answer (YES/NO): NO